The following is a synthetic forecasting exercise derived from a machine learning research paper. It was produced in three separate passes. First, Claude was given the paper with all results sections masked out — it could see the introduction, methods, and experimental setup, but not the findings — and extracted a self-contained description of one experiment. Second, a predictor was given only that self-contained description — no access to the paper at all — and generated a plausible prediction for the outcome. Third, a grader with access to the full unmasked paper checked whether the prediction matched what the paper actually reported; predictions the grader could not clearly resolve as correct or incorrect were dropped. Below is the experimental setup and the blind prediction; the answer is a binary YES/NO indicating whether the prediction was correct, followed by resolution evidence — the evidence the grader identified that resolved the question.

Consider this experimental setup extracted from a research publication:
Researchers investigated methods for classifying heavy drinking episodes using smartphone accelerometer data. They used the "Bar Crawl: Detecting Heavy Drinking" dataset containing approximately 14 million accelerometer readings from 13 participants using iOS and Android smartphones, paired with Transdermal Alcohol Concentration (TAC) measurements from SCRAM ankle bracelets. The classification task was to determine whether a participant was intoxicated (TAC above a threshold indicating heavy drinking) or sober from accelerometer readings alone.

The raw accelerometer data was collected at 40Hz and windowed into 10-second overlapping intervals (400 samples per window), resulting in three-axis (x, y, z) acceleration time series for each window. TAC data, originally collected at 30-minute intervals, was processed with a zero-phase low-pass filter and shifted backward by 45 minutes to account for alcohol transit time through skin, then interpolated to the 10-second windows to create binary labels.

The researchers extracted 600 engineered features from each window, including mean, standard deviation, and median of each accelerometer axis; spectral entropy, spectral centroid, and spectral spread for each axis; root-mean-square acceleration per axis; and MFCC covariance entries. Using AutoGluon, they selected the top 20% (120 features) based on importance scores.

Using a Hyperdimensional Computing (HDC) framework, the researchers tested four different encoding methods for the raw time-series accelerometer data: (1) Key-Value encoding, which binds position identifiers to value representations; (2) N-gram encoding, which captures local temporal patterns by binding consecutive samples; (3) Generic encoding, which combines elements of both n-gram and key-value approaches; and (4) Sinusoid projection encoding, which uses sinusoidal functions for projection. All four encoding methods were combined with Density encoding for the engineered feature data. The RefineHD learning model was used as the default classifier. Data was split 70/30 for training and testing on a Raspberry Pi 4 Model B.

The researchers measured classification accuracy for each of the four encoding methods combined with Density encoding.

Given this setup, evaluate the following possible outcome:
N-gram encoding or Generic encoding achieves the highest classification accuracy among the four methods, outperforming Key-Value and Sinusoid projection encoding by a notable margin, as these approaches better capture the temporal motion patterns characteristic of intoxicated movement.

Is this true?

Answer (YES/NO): NO